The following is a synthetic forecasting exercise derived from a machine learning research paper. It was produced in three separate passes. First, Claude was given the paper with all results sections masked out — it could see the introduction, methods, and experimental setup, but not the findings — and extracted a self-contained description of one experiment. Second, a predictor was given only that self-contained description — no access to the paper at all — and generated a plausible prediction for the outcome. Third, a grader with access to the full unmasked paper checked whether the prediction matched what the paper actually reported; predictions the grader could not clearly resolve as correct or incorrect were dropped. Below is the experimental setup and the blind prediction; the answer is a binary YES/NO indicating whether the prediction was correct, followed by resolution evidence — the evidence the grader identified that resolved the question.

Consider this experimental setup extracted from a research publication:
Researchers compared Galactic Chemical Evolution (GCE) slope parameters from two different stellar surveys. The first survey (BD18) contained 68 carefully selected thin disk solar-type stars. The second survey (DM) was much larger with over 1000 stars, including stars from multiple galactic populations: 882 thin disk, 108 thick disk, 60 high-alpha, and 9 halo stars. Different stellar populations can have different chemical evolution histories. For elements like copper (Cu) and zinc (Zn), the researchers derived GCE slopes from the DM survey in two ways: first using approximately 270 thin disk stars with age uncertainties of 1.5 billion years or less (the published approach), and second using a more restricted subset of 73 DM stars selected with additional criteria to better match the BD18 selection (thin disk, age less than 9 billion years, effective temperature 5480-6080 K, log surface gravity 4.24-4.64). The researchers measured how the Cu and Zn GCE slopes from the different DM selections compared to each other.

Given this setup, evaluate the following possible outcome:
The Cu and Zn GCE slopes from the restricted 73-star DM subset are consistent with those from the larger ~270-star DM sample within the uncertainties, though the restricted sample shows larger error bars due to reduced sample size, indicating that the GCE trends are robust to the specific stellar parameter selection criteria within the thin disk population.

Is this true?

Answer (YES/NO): NO